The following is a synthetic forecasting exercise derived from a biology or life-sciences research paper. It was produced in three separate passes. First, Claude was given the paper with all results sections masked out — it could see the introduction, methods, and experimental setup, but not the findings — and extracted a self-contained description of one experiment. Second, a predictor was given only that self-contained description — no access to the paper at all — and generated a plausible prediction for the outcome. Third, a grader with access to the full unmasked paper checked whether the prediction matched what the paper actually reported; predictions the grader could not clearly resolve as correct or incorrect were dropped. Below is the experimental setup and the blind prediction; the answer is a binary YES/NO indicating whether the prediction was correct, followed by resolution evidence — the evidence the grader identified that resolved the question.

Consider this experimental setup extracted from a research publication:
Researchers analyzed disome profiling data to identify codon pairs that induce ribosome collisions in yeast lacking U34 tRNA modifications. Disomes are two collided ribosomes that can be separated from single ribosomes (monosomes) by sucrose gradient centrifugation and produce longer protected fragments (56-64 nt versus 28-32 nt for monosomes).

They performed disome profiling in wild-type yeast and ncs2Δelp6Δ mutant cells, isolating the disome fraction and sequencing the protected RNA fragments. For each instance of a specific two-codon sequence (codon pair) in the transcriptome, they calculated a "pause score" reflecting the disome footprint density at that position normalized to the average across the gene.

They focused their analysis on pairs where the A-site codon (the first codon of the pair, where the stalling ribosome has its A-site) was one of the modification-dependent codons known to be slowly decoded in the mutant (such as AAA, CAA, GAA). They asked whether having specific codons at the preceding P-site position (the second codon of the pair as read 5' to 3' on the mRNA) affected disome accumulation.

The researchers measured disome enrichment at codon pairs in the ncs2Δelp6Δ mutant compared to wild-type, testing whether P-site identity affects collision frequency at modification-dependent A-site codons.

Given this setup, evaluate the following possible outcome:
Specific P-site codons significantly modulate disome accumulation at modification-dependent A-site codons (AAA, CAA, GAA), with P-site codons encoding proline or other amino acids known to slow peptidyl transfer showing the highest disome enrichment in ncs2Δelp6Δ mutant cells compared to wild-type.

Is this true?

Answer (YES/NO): NO